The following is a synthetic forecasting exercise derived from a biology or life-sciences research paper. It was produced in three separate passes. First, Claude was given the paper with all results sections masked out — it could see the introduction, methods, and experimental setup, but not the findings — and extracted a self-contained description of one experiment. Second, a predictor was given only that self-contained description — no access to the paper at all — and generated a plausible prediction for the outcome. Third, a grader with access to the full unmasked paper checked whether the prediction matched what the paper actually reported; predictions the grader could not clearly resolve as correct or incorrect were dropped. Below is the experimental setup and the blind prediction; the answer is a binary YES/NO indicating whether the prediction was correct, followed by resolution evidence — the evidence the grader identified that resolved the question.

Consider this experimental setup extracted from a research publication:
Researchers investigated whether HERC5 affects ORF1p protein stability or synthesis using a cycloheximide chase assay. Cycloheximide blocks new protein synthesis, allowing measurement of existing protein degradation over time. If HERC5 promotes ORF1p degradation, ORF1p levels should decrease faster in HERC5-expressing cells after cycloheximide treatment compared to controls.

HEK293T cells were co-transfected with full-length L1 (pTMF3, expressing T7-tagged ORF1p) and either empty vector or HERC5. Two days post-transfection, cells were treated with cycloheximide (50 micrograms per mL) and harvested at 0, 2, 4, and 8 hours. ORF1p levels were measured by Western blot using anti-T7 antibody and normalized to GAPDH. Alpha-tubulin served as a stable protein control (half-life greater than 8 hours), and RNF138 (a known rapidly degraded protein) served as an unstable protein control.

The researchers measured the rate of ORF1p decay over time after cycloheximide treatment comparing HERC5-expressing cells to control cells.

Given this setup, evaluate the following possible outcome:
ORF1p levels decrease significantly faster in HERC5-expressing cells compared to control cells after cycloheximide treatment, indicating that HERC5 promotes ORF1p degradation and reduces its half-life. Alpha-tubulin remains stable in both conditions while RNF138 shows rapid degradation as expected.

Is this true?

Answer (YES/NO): NO